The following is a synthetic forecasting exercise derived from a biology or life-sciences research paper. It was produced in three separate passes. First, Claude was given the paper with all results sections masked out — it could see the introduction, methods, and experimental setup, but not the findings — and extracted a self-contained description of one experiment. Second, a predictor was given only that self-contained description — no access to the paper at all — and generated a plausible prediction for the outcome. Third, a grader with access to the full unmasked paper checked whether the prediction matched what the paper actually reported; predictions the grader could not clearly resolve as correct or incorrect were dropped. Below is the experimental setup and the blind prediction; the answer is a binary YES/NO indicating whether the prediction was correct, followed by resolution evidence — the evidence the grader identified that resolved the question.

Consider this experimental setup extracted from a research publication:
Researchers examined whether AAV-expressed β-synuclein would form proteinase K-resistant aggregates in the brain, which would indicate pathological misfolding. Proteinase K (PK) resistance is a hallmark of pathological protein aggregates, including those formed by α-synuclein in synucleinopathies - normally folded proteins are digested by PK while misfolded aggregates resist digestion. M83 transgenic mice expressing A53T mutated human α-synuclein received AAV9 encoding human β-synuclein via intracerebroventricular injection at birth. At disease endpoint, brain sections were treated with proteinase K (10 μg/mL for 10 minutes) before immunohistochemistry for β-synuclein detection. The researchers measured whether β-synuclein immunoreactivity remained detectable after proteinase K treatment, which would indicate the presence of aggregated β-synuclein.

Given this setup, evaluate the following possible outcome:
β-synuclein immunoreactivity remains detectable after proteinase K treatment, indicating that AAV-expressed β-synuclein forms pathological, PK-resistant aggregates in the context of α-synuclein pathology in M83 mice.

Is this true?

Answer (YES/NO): YES